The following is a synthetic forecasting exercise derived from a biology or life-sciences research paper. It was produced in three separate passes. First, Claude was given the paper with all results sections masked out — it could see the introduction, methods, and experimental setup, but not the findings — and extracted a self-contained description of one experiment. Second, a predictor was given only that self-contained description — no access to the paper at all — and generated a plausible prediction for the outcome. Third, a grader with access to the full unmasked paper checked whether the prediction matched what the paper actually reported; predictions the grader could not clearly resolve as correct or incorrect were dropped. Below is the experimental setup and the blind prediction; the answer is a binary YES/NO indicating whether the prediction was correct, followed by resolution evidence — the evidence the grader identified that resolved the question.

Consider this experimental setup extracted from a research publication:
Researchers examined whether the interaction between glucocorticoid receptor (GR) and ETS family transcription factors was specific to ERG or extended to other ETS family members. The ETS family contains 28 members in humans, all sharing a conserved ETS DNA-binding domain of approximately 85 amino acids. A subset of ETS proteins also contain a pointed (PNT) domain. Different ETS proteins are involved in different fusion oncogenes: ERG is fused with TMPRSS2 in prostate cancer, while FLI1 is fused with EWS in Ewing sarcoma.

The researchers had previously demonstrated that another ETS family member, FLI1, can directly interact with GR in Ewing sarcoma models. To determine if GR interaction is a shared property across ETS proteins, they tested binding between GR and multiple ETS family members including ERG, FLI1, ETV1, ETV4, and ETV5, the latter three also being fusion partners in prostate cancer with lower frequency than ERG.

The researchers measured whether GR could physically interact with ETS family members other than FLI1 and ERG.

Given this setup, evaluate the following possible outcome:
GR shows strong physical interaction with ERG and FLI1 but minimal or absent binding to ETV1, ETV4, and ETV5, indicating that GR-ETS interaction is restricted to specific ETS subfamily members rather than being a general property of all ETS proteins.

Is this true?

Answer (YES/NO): NO